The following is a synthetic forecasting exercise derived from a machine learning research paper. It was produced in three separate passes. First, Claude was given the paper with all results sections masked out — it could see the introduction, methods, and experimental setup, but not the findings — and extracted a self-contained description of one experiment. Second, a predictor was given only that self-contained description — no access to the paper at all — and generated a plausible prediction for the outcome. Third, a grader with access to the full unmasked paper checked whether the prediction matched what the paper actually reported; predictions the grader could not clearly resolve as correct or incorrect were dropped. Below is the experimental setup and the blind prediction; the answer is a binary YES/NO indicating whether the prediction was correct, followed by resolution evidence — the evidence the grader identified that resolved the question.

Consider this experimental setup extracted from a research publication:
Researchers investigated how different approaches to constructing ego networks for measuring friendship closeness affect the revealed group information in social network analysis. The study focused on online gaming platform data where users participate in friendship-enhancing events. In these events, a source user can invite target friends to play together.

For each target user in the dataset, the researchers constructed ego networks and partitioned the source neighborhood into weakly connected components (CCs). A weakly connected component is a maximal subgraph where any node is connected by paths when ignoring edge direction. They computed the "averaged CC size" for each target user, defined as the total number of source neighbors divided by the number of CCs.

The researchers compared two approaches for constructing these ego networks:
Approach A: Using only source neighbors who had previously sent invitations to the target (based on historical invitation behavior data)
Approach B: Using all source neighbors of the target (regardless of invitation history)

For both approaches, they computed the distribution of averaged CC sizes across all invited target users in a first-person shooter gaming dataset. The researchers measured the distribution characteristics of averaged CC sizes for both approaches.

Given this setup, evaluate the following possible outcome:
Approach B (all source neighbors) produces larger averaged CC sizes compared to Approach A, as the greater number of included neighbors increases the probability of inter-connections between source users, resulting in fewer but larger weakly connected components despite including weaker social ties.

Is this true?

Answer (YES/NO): YES